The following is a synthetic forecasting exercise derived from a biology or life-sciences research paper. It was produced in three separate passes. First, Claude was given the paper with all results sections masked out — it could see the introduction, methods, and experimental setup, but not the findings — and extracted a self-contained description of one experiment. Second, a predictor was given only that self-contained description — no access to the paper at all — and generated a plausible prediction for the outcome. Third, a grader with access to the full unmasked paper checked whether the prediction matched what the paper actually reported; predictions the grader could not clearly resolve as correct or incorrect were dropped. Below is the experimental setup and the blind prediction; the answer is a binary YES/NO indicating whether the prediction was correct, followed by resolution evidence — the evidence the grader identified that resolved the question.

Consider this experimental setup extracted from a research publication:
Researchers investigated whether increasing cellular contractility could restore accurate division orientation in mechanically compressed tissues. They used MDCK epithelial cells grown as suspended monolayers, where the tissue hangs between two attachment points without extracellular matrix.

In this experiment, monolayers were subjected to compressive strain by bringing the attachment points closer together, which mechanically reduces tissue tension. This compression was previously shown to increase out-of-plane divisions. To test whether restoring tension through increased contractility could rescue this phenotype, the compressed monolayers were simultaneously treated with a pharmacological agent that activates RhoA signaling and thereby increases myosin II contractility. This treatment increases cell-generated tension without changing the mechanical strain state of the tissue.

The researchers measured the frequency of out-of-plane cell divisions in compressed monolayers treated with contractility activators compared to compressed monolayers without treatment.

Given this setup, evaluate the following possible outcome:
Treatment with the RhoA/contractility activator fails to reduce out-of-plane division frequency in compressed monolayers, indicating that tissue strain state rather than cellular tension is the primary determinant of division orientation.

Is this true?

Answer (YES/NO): NO